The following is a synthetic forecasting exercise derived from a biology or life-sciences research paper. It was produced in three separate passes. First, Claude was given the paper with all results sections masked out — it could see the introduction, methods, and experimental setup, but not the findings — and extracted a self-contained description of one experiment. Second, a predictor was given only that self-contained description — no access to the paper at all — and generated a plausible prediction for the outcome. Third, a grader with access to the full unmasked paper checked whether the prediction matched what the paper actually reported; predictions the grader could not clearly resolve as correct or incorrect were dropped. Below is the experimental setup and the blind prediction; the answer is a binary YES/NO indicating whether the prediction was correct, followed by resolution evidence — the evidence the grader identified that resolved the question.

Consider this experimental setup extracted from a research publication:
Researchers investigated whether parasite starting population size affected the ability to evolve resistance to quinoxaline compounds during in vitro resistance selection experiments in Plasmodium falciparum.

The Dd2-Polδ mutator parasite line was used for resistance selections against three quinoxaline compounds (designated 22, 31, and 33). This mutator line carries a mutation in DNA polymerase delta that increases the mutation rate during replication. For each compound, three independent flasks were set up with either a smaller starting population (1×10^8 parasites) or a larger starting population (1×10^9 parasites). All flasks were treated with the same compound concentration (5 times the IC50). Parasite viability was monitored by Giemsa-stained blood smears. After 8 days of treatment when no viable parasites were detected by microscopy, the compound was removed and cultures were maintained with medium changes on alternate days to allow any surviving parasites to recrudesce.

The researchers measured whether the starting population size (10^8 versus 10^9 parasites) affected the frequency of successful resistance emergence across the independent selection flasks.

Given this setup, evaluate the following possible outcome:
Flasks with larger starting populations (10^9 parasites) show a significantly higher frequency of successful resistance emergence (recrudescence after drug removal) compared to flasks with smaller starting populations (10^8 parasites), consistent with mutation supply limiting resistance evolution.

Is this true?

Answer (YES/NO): NO